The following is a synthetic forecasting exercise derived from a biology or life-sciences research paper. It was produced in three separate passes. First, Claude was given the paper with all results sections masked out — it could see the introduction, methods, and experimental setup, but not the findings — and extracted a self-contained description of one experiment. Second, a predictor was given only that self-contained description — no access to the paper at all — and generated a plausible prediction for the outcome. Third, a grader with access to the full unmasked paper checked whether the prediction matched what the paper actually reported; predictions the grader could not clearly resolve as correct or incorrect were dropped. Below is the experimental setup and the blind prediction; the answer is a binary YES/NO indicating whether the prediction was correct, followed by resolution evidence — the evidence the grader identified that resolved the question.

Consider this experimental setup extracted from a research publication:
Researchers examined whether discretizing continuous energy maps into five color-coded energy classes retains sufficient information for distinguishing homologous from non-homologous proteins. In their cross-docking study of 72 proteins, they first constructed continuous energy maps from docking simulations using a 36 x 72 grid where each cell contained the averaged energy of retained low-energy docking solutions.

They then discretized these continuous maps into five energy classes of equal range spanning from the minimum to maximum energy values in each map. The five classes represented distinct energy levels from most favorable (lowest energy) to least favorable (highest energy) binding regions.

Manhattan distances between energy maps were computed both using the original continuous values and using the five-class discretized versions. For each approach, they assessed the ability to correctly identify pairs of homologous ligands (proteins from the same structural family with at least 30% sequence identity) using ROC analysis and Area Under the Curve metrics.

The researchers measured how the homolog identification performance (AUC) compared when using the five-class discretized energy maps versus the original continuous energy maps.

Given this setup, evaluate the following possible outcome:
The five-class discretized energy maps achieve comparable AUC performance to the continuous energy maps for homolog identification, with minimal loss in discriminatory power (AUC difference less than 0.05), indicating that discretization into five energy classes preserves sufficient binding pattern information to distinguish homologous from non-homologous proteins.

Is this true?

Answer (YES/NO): YES